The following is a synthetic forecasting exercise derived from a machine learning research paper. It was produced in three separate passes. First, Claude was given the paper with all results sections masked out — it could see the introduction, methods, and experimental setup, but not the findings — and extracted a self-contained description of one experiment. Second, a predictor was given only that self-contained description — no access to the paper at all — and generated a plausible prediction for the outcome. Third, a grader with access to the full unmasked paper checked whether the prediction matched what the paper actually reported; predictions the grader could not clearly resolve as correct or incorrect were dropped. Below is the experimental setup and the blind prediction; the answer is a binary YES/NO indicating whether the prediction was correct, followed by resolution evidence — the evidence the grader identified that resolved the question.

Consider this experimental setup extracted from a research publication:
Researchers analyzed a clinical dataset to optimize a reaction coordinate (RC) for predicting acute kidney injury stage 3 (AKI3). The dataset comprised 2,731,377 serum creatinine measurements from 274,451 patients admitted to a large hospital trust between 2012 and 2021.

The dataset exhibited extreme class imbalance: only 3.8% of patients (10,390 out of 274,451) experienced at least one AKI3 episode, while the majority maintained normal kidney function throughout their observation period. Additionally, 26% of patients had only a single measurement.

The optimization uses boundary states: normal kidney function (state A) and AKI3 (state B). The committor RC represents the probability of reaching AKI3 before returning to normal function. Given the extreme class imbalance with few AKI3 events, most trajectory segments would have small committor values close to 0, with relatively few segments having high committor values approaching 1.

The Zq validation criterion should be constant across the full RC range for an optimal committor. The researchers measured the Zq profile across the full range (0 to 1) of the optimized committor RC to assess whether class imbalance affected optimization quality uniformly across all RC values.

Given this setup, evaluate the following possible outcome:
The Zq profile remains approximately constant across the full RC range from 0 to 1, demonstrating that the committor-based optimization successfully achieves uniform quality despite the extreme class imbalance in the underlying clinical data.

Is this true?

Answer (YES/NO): NO